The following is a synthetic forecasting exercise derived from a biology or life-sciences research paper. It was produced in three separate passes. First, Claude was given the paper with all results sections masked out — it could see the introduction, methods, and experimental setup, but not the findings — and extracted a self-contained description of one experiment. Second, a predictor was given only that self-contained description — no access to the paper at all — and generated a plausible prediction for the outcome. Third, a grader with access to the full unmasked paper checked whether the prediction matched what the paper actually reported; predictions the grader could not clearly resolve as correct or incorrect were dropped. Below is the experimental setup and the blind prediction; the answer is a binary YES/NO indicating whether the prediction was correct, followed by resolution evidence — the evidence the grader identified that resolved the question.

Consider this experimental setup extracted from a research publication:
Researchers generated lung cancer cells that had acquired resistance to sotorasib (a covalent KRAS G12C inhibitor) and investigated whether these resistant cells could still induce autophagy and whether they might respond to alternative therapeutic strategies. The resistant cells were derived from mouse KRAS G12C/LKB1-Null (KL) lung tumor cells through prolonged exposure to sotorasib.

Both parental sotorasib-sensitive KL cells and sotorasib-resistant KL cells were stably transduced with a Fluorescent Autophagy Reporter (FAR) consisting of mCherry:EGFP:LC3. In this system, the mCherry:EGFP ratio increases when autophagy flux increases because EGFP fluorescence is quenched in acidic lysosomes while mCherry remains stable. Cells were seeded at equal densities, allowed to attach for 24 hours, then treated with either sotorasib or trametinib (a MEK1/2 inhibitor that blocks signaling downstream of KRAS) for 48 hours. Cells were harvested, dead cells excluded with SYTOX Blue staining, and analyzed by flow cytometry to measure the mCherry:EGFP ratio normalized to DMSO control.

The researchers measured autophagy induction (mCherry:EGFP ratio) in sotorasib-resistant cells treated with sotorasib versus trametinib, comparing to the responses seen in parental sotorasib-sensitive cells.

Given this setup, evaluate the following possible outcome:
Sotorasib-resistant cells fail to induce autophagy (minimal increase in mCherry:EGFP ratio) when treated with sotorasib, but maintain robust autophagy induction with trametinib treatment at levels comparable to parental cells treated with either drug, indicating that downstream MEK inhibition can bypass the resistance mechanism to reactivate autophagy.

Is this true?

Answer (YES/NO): YES